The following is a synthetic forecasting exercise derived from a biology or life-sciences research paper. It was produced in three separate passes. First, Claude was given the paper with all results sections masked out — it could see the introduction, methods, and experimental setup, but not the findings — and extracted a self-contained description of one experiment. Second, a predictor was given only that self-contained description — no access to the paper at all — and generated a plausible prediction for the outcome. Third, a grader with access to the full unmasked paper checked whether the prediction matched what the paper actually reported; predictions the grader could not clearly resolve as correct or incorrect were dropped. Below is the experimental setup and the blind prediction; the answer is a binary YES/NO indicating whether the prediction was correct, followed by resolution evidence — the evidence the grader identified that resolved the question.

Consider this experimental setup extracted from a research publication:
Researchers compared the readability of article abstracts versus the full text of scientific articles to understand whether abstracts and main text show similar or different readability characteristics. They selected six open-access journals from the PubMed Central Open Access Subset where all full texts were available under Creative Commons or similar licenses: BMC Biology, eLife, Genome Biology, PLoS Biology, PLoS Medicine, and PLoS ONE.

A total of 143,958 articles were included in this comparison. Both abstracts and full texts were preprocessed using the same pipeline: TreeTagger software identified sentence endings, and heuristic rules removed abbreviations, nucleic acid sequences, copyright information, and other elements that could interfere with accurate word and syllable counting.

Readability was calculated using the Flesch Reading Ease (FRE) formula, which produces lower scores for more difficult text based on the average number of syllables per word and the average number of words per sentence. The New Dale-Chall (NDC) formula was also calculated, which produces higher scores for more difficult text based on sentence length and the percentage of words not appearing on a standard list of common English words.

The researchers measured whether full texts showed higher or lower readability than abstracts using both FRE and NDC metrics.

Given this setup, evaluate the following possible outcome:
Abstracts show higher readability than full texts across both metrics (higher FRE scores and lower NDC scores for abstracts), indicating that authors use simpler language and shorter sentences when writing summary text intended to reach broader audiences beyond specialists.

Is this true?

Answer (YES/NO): NO